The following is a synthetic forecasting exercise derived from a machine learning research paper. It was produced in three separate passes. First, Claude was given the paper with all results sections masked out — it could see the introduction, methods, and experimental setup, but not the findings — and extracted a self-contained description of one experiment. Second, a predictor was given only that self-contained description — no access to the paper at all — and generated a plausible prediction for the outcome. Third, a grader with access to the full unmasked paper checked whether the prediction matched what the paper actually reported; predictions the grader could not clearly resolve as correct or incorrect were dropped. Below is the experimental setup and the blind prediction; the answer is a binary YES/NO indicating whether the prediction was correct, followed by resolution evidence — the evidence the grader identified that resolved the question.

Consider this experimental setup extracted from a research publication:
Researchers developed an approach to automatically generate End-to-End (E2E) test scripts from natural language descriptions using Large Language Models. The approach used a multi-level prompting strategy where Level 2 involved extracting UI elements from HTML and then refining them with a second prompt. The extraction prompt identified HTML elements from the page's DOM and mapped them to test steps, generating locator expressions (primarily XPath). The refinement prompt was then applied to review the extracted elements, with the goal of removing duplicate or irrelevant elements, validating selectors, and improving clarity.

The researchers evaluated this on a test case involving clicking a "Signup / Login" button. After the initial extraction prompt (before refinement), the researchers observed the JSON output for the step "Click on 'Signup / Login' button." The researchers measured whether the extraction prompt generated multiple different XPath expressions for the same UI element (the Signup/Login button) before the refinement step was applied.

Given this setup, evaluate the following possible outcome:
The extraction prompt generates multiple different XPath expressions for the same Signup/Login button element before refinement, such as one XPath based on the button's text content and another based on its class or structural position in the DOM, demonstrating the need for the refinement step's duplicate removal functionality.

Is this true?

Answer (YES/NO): YES